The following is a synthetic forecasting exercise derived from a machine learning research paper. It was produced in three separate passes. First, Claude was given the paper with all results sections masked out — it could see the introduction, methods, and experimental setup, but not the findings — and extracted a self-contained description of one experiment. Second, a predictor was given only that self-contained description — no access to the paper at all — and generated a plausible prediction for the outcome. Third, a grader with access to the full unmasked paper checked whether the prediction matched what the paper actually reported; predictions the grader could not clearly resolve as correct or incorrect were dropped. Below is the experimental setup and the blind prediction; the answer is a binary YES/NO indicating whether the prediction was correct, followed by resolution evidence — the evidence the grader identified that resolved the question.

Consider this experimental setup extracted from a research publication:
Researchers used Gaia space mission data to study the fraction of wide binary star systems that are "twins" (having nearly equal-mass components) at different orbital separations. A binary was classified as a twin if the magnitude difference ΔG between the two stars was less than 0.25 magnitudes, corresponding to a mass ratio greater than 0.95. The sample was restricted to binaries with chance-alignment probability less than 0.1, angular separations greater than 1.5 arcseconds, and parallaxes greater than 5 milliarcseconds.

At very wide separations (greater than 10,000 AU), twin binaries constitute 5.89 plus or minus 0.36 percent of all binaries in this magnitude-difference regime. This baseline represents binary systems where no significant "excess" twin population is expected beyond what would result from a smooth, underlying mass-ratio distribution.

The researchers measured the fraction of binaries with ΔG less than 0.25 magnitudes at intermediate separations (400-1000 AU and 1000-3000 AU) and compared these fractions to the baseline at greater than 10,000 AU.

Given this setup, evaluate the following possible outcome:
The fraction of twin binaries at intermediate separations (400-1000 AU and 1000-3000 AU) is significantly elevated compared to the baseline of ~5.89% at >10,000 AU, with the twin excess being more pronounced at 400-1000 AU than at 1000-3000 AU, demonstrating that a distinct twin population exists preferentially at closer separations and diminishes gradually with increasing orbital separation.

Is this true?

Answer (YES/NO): NO